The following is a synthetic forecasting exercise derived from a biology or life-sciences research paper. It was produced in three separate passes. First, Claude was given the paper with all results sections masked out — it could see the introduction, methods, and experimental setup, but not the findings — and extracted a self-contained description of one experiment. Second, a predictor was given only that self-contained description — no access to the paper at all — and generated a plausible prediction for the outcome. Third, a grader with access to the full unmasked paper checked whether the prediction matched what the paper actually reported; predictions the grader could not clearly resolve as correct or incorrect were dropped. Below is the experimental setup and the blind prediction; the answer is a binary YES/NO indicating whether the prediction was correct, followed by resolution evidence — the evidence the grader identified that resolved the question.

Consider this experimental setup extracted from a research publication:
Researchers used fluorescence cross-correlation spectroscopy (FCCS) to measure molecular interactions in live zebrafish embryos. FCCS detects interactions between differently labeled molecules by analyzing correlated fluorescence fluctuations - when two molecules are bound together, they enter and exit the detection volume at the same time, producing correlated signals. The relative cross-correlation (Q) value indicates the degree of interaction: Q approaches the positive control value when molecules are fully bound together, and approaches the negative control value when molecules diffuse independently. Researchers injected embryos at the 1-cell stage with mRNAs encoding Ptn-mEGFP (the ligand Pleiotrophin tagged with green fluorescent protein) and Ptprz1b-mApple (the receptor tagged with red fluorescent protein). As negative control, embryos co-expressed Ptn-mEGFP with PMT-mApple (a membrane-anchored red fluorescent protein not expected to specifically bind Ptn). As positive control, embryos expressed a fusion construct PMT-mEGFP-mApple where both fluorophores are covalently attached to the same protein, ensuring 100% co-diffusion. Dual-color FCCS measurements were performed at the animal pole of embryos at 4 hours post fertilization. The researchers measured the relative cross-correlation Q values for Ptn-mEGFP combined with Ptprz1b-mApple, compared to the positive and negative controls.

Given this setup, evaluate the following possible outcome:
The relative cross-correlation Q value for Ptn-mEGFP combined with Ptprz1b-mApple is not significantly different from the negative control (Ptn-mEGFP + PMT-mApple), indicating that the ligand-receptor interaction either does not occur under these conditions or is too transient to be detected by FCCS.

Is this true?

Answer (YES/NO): NO